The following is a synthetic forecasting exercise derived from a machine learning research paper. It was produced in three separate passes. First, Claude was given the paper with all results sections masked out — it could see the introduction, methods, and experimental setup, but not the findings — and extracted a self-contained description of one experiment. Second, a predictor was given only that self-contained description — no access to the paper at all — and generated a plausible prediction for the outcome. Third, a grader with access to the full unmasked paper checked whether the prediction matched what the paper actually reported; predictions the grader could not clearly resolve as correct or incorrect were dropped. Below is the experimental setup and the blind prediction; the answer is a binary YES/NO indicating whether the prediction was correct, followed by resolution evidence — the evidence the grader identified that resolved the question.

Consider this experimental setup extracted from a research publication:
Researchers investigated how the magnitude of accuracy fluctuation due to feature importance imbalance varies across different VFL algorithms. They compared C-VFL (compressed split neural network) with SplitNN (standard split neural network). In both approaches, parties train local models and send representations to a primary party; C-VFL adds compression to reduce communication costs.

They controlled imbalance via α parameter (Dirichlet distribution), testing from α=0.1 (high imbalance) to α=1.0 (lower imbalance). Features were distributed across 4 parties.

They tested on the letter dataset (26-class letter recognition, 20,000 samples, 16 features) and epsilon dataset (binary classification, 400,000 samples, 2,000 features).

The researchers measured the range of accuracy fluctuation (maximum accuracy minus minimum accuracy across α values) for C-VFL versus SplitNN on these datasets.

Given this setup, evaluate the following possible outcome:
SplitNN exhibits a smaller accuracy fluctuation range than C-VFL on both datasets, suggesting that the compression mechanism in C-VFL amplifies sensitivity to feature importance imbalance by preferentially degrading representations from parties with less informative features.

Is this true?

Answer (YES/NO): YES